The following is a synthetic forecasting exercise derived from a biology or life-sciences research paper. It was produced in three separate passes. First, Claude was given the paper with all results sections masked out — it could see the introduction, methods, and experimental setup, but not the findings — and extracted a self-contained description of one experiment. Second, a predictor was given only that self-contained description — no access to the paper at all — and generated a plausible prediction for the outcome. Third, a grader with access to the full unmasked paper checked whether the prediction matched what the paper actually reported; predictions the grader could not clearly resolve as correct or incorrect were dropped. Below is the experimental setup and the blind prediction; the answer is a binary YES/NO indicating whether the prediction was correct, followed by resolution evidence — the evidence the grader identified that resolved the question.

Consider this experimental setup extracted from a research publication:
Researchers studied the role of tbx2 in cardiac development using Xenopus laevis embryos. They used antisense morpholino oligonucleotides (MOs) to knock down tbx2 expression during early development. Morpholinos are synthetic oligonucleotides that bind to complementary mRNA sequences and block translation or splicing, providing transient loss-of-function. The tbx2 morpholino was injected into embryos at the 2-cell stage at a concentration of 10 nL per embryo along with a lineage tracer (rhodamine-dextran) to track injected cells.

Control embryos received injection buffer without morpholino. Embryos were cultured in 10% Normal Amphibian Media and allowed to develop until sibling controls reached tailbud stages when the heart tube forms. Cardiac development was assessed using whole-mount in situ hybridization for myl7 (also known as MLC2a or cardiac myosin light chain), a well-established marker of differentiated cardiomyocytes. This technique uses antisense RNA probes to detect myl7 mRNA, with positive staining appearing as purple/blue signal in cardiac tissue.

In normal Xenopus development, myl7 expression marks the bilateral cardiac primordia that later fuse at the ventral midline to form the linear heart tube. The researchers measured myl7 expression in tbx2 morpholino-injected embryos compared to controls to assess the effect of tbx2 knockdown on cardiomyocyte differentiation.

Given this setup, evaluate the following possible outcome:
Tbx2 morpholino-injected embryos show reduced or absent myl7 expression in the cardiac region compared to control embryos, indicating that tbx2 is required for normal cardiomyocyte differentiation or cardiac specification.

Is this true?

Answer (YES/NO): YES